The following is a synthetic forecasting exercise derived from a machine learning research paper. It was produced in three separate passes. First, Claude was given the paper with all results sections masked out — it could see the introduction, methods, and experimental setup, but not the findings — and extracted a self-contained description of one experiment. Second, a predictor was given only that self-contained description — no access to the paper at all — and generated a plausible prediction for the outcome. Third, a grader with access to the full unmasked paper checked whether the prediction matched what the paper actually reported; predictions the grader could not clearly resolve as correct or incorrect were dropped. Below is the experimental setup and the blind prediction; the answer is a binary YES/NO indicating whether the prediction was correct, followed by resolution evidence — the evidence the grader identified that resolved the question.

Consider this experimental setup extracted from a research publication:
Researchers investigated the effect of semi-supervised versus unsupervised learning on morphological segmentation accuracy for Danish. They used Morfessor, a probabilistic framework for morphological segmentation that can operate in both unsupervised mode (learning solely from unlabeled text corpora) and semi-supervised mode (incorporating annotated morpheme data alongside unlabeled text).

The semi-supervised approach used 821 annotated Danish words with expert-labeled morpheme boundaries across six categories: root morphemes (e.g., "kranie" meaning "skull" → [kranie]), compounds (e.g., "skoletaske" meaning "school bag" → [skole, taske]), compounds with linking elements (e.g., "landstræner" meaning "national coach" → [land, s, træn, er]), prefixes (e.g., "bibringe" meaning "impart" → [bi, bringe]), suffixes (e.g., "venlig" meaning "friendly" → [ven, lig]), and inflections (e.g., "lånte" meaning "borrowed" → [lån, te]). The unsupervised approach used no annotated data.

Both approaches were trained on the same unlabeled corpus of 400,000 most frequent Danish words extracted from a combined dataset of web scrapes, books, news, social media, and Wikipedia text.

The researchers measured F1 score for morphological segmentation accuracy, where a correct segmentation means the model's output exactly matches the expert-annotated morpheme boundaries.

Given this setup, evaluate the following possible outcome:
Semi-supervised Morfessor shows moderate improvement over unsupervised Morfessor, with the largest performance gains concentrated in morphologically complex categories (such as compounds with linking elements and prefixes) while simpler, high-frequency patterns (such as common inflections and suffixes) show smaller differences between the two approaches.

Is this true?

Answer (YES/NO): NO